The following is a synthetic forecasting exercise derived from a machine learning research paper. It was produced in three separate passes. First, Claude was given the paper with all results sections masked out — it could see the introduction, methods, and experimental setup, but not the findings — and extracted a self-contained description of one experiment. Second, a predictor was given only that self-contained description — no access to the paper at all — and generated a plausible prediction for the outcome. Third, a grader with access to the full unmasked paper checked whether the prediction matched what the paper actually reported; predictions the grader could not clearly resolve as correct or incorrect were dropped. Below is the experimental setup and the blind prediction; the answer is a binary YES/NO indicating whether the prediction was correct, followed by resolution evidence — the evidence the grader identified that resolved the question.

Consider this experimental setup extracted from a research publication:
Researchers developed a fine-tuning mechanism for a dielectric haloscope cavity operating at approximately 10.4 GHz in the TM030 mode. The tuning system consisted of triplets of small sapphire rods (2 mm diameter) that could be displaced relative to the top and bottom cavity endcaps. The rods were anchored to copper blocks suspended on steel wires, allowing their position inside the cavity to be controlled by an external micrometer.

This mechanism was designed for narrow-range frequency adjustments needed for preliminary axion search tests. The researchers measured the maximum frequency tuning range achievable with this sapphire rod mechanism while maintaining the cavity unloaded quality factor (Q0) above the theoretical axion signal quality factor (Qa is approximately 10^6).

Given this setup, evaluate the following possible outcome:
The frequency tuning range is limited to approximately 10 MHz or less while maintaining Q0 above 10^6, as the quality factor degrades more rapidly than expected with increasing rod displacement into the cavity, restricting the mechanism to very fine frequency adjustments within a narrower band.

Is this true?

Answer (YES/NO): NO